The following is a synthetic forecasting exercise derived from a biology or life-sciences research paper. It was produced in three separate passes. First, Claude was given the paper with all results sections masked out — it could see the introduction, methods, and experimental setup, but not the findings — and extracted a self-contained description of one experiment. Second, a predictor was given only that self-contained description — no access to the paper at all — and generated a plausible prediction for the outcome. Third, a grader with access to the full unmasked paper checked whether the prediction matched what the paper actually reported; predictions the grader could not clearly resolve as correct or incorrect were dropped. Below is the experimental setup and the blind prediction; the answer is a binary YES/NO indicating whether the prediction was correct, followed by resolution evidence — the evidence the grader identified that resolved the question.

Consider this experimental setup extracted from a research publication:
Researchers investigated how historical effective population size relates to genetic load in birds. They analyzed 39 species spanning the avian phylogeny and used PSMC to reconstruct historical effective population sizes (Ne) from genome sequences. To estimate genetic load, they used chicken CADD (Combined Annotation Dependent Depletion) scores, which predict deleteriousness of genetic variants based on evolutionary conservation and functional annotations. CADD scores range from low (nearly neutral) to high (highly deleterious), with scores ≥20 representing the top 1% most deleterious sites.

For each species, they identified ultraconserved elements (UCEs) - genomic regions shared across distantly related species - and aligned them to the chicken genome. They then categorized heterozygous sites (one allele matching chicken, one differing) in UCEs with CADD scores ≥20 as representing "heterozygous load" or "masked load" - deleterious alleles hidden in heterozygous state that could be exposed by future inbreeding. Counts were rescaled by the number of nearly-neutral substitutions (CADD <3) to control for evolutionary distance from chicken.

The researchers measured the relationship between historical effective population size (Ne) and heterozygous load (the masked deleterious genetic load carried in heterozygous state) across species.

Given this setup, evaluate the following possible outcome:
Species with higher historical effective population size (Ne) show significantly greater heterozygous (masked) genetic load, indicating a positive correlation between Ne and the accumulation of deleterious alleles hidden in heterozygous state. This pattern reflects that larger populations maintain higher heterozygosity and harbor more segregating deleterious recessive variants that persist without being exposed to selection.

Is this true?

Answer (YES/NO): YES